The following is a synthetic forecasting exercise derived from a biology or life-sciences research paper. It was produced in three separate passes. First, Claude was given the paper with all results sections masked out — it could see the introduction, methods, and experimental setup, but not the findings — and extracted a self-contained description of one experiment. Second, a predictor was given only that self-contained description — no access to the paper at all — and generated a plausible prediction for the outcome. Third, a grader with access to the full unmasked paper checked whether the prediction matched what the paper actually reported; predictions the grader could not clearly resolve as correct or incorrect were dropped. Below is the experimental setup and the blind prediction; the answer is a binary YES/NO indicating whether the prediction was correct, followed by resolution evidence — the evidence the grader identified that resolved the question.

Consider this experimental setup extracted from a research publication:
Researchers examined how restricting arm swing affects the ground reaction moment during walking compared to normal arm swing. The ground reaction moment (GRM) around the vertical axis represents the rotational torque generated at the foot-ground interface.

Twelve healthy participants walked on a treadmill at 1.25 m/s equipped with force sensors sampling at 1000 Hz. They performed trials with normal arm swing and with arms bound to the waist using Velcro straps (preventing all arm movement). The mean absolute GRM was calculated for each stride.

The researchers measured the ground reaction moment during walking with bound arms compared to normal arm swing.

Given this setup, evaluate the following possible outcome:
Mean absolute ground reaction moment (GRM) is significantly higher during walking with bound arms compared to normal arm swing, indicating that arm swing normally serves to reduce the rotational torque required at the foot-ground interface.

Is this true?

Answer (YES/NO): YES